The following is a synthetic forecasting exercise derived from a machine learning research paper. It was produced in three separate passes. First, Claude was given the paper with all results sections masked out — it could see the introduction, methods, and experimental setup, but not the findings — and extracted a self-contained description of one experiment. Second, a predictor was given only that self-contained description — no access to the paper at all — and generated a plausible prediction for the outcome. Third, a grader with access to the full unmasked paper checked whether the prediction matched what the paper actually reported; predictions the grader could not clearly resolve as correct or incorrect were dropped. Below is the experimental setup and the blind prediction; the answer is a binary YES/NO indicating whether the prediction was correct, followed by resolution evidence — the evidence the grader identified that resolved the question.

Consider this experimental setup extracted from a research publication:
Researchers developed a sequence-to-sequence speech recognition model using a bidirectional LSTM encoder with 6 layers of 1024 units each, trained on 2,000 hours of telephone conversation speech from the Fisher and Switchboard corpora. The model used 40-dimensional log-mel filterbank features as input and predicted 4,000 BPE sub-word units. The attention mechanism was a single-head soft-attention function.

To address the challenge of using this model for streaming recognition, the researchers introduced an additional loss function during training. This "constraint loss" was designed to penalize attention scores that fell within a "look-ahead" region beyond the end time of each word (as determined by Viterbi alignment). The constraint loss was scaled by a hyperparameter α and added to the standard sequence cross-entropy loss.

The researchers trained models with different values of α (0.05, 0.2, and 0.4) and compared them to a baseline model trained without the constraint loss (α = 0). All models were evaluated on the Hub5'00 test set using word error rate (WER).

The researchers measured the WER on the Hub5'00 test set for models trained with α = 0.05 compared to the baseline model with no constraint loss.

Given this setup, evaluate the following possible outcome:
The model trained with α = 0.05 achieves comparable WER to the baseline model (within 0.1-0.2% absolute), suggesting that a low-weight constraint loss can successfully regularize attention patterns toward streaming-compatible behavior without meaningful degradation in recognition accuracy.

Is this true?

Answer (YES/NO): YES